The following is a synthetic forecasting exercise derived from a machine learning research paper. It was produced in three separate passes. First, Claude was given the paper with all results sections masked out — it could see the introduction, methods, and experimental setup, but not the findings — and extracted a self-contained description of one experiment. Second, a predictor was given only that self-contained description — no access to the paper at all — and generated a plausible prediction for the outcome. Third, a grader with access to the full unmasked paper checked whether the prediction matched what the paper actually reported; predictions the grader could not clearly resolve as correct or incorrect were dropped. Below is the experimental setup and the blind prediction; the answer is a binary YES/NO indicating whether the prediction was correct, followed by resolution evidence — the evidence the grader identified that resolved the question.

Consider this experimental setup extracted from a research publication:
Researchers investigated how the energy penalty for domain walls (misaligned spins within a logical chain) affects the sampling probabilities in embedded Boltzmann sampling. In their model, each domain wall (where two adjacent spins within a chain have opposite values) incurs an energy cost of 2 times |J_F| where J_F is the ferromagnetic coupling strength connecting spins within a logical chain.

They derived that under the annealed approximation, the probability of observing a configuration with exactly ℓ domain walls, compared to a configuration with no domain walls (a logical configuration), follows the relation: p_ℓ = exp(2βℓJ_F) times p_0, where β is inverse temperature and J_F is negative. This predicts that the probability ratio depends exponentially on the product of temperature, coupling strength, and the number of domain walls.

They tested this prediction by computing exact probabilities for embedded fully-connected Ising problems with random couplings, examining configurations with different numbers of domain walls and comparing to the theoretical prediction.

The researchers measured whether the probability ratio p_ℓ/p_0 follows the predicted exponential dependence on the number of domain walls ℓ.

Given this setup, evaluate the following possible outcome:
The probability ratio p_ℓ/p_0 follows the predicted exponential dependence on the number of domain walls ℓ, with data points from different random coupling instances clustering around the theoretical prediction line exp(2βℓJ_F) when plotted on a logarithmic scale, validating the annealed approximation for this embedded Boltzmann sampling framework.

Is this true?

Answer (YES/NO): YES